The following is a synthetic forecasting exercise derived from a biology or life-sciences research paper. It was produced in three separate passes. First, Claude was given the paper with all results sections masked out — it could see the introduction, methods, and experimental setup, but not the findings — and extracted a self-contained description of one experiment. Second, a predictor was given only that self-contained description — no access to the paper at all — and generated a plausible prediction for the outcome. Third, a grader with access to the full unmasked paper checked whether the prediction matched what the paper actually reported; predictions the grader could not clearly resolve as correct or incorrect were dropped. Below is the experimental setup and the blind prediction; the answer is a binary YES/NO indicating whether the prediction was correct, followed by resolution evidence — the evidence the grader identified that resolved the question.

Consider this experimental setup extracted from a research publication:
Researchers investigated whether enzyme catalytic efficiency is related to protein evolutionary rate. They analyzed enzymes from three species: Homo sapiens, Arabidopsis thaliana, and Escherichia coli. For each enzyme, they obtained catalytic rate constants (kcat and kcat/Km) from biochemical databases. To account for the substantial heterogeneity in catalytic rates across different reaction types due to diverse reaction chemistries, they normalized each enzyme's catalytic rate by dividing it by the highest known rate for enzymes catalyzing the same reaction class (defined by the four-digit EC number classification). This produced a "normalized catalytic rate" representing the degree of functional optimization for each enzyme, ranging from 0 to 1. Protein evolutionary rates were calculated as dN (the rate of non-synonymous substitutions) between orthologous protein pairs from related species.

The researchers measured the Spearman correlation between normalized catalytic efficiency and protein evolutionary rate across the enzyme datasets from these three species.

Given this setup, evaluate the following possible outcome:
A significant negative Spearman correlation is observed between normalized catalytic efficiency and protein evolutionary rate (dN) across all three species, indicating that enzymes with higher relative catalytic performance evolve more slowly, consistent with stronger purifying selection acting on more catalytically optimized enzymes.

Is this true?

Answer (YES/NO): YES